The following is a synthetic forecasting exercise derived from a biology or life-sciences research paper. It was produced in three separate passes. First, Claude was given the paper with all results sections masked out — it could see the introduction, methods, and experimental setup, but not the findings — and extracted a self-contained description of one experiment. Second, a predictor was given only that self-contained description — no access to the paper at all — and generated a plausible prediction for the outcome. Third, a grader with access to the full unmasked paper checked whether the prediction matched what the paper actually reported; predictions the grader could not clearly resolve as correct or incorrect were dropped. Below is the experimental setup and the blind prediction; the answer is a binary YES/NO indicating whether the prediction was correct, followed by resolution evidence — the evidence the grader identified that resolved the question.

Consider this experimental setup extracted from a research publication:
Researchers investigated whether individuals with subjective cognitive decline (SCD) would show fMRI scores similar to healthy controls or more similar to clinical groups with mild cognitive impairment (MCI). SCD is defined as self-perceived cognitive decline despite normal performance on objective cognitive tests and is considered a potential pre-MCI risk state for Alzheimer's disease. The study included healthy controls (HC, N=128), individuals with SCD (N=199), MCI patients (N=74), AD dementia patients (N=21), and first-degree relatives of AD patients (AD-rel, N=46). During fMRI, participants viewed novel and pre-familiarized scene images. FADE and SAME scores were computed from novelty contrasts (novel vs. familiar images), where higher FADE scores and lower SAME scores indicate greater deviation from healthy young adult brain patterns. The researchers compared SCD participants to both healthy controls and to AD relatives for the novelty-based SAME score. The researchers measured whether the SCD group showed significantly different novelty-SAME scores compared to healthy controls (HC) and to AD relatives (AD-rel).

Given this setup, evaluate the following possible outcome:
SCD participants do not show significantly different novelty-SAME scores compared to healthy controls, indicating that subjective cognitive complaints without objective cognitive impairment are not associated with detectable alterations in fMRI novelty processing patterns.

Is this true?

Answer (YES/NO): NO